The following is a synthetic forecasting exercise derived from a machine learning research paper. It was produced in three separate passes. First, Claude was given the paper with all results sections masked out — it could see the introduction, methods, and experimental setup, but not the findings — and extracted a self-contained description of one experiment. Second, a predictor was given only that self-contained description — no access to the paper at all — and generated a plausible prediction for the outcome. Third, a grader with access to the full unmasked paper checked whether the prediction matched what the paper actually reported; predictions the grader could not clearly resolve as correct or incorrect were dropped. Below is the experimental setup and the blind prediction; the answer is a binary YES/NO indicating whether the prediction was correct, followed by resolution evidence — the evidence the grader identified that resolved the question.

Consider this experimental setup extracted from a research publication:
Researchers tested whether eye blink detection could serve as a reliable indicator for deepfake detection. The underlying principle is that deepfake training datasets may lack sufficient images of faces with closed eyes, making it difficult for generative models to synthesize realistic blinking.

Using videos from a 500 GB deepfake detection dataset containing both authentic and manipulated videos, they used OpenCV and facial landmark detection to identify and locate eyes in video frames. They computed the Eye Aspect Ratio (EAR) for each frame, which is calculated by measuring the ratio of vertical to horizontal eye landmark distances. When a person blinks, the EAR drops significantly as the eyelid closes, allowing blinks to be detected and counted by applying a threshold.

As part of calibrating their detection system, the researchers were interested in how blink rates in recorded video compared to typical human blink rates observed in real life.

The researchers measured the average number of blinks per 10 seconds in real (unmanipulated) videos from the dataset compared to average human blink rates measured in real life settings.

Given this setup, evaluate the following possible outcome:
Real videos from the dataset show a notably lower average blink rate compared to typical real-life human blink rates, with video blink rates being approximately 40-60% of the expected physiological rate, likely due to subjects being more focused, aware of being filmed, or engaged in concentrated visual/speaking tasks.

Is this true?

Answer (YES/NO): NO